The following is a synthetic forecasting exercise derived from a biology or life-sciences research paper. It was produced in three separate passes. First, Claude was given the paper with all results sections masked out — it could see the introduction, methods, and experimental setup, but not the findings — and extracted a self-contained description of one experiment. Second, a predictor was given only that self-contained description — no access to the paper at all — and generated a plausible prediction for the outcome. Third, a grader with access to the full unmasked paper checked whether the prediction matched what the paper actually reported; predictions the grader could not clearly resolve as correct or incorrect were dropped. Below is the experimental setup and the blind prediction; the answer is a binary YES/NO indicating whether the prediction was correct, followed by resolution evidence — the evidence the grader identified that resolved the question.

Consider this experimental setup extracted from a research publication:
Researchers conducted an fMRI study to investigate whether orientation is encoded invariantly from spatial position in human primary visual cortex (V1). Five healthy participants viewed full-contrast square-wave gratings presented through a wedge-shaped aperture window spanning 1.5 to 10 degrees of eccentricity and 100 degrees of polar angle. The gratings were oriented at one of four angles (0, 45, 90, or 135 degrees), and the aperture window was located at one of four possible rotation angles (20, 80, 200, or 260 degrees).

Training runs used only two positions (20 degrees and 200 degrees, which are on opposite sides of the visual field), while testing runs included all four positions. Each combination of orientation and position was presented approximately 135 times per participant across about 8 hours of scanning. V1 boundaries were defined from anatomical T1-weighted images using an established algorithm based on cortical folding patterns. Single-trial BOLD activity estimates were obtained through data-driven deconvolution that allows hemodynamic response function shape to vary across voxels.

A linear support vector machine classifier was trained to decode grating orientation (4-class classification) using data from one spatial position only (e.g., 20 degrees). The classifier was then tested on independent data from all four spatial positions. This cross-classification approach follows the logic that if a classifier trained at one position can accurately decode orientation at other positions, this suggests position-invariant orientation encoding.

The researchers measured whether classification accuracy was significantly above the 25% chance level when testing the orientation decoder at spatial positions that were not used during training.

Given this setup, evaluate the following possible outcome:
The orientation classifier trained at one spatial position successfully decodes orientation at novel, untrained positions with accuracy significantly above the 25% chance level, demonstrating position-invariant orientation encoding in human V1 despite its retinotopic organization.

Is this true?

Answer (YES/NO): NO